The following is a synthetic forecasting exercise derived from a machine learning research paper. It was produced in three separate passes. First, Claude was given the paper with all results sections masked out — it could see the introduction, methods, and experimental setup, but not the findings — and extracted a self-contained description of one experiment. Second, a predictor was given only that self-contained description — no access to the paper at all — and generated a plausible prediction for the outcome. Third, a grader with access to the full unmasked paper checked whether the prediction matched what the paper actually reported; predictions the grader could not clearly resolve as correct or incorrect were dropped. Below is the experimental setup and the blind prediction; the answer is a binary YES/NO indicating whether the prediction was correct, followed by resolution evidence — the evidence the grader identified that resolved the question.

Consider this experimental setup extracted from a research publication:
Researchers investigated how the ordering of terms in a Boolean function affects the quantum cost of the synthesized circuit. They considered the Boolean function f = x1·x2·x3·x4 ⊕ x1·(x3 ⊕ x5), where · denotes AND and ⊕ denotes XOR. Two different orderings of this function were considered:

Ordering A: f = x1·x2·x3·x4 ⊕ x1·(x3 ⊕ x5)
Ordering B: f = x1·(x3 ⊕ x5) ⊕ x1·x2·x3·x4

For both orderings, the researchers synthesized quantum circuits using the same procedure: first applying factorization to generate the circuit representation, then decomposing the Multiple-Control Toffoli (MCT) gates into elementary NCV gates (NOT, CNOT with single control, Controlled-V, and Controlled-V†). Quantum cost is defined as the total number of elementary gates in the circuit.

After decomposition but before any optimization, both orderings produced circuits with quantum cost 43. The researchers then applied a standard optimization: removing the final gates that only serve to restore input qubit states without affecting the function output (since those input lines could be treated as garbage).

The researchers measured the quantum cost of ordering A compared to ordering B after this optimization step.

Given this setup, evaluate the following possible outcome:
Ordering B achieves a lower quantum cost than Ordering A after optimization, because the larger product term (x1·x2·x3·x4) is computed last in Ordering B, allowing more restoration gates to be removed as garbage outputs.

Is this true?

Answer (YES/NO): YES